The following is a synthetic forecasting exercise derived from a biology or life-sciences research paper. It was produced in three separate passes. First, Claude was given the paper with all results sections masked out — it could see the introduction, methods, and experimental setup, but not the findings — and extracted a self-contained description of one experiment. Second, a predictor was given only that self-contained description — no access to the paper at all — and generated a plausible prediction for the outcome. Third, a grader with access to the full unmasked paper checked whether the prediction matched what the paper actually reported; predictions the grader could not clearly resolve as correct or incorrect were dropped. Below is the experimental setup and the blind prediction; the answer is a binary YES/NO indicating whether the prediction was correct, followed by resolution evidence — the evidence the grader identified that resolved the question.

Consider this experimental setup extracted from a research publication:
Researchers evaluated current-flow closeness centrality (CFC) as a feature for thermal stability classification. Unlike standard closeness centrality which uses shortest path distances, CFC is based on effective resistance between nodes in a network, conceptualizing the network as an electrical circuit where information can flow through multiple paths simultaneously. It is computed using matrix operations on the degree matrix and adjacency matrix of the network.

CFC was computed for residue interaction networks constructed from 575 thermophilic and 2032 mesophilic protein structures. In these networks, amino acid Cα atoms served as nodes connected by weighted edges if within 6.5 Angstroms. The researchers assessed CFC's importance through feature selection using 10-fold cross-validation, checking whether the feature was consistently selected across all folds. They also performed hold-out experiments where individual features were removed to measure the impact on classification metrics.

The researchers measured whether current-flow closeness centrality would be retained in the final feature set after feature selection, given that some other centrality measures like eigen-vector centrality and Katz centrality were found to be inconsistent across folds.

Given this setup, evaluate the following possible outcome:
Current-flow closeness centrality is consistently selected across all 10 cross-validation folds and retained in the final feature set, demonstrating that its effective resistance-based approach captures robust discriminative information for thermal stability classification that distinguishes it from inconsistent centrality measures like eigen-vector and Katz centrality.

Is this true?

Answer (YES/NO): NO